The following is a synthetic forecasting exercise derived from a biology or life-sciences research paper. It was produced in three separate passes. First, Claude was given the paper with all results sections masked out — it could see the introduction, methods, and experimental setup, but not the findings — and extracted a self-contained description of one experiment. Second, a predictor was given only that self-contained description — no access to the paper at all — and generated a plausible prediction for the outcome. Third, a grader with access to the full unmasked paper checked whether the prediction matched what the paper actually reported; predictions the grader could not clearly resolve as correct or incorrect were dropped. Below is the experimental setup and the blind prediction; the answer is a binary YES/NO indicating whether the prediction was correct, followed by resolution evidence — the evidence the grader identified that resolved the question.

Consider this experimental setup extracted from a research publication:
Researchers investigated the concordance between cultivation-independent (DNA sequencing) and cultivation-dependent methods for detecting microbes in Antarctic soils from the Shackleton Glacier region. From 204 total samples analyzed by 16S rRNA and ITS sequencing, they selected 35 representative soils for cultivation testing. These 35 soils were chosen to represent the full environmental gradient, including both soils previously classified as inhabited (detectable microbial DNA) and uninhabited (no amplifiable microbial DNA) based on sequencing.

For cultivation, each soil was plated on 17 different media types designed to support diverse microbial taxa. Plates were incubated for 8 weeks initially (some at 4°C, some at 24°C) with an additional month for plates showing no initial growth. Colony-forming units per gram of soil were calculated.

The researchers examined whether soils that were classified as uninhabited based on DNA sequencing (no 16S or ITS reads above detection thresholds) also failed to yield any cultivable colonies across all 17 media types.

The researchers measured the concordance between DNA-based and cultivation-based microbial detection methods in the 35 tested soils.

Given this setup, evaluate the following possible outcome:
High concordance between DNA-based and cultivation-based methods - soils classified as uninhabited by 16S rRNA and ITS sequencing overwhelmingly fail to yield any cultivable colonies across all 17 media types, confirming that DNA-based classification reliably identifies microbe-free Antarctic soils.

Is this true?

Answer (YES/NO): YES